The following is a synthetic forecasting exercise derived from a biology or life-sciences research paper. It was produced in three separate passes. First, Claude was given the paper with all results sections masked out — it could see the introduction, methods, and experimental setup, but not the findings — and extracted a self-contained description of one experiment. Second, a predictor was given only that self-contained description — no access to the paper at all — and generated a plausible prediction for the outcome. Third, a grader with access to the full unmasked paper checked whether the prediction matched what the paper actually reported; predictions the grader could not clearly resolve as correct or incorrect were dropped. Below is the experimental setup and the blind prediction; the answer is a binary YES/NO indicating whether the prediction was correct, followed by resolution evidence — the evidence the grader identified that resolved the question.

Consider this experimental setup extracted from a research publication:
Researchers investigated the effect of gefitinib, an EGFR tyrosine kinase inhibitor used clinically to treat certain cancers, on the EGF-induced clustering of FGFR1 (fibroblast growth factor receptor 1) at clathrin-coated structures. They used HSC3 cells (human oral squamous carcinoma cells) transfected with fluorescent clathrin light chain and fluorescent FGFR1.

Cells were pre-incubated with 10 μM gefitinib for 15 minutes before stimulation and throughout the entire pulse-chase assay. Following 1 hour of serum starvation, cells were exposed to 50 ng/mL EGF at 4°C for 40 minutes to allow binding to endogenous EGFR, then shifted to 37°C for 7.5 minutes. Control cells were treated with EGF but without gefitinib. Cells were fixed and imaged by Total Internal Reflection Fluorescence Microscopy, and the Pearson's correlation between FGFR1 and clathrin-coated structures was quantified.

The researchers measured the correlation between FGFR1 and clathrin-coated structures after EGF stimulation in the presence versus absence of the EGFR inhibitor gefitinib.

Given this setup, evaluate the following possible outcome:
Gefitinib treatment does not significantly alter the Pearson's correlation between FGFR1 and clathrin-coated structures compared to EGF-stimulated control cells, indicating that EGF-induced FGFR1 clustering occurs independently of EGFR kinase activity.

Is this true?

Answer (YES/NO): NO